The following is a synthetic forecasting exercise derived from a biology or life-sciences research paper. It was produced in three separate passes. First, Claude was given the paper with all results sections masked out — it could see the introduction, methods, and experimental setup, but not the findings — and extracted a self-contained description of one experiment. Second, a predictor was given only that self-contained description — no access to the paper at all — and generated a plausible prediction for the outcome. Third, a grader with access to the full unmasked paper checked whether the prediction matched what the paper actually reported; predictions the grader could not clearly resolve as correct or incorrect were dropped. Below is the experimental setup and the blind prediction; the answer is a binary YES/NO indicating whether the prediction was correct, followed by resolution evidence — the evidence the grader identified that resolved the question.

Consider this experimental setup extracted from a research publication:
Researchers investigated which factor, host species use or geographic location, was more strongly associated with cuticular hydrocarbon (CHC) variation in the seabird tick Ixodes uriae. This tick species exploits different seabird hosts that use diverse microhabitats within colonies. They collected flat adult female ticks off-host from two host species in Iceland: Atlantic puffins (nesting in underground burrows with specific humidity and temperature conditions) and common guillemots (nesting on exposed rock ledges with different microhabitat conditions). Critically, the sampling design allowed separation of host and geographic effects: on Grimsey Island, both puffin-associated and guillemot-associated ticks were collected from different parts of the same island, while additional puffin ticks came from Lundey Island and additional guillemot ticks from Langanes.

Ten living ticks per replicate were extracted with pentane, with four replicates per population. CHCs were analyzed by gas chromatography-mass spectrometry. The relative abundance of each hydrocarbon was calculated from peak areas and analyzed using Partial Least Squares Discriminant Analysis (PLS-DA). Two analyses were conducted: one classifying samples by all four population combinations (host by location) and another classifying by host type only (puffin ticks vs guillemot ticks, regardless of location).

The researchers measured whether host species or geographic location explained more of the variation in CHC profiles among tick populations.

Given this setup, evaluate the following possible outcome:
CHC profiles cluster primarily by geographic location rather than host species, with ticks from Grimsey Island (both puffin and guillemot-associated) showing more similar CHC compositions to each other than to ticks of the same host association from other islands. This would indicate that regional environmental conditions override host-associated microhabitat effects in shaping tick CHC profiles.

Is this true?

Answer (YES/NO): NO